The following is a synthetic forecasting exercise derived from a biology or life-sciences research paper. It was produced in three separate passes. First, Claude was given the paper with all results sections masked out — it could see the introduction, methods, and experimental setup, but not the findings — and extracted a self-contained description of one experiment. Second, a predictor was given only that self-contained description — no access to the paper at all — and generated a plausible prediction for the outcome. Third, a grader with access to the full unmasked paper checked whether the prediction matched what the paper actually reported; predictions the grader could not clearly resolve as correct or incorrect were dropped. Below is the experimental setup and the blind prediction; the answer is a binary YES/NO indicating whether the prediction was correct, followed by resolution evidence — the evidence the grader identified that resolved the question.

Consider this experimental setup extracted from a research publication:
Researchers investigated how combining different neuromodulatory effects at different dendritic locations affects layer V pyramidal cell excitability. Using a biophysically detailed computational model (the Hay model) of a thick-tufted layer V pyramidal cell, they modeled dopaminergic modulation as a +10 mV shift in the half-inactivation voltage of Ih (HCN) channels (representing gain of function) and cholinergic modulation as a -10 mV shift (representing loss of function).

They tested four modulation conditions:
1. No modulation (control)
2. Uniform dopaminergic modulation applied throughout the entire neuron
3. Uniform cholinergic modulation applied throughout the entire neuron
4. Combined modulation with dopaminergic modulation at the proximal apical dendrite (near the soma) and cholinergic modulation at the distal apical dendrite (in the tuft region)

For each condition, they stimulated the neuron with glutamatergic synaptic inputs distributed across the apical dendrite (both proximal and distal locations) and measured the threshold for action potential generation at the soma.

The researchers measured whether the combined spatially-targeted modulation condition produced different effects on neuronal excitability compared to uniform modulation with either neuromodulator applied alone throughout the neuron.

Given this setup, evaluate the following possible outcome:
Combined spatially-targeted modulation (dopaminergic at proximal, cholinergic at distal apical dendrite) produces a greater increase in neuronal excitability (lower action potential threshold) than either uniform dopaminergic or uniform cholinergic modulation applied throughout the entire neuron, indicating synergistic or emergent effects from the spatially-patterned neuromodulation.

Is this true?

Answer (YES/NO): YES